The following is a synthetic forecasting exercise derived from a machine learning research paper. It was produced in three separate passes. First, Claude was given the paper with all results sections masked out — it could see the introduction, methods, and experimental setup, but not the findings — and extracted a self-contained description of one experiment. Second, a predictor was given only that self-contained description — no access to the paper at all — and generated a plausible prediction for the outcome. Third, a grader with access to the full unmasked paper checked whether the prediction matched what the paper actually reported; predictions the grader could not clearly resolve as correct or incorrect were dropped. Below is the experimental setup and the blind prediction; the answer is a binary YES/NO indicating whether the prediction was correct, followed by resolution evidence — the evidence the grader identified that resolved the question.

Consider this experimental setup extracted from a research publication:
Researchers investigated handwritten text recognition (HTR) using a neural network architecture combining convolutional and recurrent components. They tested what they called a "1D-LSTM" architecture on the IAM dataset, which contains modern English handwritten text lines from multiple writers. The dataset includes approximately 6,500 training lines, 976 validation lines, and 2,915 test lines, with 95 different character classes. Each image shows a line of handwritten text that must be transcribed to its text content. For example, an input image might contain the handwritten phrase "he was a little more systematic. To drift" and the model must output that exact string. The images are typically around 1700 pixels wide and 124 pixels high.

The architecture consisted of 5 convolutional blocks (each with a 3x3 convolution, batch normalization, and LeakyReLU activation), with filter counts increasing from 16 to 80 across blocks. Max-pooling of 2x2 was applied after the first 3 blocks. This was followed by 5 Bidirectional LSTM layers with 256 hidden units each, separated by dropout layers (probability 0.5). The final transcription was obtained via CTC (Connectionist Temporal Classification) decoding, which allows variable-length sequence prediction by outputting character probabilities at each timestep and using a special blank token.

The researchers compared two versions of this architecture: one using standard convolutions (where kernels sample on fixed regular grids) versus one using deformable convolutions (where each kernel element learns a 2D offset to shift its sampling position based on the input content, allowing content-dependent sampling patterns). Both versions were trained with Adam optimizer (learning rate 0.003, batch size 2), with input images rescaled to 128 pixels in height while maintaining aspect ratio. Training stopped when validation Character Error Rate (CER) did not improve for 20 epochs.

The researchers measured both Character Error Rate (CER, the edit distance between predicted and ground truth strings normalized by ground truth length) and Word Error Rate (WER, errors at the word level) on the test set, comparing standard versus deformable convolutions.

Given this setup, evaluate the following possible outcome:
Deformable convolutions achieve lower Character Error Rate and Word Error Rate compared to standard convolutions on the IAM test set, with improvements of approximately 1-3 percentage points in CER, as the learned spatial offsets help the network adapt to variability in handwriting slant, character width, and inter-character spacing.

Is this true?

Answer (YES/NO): NO